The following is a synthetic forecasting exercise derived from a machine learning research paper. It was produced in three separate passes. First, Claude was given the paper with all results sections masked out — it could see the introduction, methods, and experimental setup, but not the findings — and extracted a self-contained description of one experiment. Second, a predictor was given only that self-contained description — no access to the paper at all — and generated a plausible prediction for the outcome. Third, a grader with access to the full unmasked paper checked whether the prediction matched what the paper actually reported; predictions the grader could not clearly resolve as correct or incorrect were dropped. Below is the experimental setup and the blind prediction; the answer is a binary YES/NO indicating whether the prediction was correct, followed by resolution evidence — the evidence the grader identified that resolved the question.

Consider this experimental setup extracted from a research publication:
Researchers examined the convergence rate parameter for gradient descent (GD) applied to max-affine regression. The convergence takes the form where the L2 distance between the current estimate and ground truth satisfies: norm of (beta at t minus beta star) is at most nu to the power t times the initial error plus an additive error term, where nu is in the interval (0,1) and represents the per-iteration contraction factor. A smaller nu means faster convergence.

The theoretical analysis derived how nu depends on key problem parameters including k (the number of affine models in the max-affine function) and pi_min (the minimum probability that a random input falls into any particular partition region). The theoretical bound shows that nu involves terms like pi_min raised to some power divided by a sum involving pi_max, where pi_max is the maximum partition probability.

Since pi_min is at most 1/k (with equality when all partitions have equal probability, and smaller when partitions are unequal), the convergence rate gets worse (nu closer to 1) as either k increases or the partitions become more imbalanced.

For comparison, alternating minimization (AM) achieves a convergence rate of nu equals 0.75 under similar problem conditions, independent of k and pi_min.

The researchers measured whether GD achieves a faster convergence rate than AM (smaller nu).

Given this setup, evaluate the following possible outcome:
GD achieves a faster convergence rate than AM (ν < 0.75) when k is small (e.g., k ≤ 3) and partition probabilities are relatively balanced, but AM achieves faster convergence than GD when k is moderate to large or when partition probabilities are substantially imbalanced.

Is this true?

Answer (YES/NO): NO